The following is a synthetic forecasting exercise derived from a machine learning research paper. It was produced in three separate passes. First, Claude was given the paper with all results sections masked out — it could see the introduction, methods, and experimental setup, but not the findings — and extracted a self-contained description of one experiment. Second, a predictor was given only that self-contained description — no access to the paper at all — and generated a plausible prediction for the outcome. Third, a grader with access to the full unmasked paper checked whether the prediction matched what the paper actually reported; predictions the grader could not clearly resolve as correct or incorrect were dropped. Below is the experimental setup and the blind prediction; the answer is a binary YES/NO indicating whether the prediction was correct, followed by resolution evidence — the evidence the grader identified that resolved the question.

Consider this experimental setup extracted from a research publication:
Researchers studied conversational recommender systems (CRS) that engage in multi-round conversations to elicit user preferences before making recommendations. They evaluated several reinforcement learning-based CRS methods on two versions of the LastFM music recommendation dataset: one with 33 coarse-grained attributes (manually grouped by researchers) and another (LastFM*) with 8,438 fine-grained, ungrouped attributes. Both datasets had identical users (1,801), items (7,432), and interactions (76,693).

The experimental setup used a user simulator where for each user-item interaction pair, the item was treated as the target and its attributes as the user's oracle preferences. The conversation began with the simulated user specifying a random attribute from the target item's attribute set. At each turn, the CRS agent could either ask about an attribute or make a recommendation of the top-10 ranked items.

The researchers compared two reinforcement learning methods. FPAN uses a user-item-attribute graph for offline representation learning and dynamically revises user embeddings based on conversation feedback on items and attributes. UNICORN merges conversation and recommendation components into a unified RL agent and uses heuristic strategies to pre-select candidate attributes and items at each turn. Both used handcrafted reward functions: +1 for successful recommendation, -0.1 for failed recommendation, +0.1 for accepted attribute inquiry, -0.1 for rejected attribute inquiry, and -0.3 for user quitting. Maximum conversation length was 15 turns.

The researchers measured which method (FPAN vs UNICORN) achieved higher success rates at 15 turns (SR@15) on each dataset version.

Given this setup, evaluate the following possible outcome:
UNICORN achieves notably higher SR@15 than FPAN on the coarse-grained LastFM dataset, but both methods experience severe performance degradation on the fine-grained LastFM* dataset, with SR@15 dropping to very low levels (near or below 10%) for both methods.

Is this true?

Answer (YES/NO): NO